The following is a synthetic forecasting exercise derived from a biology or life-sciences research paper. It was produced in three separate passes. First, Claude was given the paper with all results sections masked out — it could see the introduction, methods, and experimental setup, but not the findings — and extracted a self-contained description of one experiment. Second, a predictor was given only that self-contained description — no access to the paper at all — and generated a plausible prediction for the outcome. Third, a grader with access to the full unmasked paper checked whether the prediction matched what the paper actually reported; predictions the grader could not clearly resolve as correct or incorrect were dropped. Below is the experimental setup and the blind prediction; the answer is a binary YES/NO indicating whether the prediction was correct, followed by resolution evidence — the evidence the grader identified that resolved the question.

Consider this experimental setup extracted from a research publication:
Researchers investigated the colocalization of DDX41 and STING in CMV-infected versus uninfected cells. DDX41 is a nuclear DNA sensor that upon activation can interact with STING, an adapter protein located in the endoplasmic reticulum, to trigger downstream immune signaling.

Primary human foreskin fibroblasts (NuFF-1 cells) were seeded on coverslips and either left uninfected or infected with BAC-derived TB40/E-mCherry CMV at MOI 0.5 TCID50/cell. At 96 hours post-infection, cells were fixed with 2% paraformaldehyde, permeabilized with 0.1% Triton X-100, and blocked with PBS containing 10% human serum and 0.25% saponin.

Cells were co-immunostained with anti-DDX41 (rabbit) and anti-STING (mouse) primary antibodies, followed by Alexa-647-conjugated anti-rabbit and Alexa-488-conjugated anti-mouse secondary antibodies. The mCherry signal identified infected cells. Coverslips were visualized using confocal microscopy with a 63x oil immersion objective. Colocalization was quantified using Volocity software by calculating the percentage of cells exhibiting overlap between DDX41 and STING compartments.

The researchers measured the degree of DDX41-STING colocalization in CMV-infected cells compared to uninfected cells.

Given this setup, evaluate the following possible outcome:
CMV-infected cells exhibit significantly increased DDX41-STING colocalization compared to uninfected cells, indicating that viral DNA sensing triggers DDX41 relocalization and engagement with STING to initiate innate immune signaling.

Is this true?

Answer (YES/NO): YES